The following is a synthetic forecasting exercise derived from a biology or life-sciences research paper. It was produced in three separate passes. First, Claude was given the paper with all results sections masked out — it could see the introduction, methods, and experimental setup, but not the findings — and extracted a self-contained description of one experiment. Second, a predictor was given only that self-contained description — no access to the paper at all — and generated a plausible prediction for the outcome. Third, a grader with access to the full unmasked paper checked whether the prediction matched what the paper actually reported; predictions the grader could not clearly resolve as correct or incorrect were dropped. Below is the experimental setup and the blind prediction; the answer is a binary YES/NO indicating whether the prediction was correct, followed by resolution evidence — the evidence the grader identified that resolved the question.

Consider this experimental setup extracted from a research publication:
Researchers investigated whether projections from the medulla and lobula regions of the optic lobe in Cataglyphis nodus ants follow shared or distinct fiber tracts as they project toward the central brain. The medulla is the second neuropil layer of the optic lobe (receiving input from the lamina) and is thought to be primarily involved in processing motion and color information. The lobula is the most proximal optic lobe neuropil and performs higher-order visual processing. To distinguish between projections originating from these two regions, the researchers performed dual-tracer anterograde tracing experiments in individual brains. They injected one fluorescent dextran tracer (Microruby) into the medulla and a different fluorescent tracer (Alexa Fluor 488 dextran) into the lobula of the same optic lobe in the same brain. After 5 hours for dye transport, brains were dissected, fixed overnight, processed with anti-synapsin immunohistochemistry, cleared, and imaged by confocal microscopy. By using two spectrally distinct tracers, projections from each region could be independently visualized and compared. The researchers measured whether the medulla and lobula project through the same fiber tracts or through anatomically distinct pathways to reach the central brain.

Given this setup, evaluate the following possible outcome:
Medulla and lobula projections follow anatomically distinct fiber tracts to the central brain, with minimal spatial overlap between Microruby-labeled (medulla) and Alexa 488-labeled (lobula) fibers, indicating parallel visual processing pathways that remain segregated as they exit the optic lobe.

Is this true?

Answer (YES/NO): NO